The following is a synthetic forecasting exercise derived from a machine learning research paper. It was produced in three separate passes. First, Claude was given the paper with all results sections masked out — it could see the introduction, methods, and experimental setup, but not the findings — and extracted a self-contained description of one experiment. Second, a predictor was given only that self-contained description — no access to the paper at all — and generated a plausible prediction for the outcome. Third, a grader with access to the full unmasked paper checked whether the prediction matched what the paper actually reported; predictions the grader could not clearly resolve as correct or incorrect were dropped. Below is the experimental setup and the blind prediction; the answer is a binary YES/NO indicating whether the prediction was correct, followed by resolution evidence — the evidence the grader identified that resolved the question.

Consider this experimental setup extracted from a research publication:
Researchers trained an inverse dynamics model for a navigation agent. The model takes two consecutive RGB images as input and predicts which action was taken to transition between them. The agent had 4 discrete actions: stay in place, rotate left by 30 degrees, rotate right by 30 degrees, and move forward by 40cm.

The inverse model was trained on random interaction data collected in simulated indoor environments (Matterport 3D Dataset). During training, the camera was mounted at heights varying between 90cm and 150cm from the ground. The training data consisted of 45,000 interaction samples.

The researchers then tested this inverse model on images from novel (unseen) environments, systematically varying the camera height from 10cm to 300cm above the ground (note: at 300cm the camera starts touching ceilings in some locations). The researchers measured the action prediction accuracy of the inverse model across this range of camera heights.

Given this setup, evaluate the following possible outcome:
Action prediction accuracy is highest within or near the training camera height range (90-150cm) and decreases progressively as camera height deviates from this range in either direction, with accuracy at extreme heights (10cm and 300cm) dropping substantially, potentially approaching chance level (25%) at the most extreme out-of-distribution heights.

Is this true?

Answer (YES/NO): NO